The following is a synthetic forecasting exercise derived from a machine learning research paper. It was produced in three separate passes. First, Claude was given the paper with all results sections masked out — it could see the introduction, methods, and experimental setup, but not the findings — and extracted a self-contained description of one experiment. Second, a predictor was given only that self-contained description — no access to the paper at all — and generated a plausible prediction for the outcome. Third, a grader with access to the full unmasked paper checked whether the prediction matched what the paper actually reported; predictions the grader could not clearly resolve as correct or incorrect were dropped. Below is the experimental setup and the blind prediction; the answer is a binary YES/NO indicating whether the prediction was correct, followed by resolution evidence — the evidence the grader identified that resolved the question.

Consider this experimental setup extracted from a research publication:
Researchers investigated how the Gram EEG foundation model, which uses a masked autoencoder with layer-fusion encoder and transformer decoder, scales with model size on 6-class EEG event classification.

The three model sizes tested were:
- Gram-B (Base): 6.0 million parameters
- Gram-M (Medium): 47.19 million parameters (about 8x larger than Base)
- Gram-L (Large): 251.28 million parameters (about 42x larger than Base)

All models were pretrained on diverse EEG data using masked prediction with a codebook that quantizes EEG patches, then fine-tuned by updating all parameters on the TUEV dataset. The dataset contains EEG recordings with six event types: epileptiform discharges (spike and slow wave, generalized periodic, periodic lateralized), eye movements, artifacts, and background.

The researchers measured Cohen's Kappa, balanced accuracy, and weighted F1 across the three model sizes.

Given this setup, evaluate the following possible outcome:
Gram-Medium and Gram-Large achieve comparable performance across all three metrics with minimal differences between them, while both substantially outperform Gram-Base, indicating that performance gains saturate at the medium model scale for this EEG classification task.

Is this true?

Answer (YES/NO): NO